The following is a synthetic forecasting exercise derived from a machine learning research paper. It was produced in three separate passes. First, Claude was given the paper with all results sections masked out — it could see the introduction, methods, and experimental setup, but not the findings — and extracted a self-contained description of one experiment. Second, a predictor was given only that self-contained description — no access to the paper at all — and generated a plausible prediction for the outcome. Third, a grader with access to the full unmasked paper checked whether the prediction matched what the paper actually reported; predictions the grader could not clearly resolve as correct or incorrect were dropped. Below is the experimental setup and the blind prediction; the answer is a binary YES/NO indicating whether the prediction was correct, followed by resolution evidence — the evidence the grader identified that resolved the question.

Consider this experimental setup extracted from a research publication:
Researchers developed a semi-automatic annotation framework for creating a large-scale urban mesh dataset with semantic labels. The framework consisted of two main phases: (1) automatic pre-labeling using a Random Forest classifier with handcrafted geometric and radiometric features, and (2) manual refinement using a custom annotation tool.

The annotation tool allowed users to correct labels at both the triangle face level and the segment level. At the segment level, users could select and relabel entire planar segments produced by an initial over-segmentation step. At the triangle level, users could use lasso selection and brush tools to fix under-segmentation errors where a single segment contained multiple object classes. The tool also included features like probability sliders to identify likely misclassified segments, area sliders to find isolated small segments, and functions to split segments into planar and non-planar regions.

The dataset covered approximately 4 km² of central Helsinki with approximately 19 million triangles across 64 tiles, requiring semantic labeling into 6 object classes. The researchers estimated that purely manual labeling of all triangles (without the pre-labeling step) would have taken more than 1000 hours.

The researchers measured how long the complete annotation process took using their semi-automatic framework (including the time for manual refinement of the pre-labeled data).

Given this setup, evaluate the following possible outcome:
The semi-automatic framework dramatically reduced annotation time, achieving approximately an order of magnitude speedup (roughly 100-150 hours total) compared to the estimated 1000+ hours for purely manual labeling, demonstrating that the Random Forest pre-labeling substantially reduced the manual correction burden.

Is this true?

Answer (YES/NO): NO